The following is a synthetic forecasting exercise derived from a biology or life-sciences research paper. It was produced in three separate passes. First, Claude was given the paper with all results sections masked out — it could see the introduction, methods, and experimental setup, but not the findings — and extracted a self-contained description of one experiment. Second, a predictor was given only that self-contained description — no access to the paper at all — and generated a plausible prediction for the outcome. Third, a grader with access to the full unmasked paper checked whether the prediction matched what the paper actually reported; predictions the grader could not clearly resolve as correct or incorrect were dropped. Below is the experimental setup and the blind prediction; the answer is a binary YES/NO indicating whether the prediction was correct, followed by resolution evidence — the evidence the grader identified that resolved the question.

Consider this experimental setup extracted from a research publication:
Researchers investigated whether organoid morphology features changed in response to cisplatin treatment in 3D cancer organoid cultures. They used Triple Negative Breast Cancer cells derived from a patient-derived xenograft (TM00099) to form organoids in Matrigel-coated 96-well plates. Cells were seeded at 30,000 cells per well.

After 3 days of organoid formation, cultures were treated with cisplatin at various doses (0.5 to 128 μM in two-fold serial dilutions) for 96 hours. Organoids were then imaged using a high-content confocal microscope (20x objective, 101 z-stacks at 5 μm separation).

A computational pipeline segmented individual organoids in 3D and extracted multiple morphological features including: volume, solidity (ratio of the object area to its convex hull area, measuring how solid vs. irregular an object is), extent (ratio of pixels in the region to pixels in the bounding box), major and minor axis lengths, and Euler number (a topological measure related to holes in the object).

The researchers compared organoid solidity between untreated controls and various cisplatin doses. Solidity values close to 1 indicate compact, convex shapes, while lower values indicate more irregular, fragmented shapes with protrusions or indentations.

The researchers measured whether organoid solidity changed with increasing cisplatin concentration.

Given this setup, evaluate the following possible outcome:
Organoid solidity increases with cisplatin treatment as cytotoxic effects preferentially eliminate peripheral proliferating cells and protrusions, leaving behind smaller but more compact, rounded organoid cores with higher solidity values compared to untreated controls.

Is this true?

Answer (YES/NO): NO